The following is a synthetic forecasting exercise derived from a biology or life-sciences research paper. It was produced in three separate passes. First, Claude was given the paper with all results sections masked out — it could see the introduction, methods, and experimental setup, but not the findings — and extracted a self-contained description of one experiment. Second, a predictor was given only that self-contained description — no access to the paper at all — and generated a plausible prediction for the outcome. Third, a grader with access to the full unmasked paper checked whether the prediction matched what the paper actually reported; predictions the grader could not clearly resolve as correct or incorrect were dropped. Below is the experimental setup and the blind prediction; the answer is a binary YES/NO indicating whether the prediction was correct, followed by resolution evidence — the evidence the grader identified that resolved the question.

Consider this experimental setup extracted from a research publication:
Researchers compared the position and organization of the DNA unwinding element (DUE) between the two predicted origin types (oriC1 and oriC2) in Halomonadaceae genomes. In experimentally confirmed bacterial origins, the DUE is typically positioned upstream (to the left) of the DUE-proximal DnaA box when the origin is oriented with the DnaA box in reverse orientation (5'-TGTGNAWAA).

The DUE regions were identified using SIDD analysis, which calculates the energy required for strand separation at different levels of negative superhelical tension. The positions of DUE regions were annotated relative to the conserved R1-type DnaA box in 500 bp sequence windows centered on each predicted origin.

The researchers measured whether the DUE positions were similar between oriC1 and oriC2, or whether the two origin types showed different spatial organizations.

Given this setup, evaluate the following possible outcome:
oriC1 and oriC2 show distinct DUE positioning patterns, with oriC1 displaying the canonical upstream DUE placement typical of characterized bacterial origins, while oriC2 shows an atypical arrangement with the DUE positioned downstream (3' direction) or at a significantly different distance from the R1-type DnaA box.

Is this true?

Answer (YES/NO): NO